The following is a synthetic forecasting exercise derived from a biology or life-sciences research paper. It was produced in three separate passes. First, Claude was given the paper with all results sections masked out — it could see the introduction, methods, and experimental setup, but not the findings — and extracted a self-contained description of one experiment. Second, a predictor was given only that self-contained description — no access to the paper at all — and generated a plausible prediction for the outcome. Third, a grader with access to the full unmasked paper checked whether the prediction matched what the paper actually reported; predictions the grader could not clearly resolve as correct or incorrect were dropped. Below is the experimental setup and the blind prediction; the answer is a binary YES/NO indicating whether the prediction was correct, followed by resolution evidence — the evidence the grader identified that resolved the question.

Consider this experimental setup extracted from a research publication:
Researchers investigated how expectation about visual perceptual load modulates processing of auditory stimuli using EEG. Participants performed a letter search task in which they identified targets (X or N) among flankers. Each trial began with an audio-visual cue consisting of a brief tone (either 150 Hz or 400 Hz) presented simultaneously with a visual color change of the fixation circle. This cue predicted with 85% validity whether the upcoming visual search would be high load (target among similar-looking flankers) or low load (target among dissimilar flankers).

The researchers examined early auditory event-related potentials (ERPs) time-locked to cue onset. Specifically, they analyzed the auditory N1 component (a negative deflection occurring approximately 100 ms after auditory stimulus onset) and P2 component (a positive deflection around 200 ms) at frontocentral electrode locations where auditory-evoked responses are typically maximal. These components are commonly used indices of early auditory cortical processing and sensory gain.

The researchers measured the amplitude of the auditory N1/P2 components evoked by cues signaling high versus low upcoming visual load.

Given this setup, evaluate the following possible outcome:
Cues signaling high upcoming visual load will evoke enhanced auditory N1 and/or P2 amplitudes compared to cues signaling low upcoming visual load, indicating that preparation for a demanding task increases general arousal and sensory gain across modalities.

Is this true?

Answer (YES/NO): NO